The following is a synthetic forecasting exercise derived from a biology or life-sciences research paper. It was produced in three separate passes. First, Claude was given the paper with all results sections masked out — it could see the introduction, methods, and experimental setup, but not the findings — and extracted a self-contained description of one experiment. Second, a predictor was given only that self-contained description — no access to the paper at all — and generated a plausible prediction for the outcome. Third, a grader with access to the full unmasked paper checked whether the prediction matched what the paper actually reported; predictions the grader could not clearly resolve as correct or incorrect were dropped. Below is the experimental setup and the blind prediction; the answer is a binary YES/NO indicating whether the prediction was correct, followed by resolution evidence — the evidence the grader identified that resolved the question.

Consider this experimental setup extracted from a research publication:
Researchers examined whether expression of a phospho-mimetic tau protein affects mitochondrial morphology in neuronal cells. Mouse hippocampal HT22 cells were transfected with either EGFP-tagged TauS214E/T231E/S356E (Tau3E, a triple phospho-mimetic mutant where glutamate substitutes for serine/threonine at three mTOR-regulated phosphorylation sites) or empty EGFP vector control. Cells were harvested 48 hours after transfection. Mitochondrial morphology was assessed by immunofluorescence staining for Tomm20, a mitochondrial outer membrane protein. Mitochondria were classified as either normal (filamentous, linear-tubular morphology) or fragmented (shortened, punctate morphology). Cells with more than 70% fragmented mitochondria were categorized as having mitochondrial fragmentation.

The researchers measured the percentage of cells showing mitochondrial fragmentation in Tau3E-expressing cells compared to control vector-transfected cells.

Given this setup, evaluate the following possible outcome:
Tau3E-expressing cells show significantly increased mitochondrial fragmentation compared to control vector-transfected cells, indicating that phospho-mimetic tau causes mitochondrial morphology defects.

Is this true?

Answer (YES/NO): YES